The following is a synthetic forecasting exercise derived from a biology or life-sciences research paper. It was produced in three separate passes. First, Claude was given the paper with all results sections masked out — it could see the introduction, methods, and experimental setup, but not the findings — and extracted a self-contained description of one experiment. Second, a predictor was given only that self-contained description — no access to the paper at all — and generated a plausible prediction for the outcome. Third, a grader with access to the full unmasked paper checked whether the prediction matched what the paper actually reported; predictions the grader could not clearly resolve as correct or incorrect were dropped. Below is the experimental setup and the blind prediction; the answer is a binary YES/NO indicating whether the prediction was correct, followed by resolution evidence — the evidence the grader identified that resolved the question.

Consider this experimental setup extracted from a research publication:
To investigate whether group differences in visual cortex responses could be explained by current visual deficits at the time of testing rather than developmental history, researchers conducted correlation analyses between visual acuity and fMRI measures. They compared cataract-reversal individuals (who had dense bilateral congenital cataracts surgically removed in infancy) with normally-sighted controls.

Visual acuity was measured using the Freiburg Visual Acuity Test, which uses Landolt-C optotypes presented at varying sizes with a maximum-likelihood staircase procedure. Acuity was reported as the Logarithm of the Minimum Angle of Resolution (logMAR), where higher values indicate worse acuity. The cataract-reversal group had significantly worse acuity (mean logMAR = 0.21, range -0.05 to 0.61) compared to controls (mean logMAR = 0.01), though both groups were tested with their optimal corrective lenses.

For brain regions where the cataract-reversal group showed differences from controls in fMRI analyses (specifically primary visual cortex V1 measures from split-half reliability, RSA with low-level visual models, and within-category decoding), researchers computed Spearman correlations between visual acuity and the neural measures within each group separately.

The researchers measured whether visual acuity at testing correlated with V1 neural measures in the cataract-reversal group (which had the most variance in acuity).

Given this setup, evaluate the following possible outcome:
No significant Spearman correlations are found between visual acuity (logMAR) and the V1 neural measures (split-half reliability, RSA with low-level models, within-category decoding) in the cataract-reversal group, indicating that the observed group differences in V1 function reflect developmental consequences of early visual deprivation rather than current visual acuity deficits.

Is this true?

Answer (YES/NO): YES